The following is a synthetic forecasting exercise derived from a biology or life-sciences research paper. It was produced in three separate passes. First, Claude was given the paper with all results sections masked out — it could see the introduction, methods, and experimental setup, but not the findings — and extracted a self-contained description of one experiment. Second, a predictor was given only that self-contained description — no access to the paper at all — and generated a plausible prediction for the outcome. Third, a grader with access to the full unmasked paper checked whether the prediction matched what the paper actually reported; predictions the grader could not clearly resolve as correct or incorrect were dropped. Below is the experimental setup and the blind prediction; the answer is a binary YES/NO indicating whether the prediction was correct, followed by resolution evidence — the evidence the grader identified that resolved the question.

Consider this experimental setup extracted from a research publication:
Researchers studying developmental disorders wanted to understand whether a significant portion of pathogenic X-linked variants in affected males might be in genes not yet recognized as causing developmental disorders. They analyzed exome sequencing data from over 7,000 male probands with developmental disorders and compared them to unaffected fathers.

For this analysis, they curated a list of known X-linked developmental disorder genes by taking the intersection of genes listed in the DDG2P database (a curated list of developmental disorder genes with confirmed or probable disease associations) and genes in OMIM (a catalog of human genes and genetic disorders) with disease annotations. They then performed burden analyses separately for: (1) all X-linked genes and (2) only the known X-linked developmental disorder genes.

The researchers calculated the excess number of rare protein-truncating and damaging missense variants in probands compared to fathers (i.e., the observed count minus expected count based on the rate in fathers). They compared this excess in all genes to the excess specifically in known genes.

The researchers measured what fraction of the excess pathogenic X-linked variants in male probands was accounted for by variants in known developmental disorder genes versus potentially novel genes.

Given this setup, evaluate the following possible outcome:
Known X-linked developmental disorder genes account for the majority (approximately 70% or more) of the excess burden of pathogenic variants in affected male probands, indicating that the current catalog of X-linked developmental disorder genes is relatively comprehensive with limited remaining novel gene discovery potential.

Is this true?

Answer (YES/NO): NO